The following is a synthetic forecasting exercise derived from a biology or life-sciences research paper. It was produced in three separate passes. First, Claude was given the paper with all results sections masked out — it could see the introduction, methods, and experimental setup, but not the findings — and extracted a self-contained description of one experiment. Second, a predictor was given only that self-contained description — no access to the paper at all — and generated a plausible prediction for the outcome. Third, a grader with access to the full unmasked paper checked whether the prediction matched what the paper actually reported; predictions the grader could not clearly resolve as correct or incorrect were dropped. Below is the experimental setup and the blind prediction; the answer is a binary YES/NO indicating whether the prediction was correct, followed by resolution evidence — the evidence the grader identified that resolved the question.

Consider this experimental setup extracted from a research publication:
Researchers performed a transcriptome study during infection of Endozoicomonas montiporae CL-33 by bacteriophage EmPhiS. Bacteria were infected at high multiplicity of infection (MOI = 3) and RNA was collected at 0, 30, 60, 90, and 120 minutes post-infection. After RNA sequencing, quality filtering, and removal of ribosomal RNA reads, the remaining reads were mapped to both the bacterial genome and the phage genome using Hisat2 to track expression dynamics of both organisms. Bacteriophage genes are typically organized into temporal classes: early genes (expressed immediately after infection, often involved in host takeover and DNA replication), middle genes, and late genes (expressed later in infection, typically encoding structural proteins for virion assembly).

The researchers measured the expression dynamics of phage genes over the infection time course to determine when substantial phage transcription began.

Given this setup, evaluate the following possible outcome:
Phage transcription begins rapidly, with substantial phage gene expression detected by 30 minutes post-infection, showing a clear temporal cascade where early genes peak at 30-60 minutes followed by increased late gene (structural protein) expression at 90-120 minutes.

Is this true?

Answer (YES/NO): NO